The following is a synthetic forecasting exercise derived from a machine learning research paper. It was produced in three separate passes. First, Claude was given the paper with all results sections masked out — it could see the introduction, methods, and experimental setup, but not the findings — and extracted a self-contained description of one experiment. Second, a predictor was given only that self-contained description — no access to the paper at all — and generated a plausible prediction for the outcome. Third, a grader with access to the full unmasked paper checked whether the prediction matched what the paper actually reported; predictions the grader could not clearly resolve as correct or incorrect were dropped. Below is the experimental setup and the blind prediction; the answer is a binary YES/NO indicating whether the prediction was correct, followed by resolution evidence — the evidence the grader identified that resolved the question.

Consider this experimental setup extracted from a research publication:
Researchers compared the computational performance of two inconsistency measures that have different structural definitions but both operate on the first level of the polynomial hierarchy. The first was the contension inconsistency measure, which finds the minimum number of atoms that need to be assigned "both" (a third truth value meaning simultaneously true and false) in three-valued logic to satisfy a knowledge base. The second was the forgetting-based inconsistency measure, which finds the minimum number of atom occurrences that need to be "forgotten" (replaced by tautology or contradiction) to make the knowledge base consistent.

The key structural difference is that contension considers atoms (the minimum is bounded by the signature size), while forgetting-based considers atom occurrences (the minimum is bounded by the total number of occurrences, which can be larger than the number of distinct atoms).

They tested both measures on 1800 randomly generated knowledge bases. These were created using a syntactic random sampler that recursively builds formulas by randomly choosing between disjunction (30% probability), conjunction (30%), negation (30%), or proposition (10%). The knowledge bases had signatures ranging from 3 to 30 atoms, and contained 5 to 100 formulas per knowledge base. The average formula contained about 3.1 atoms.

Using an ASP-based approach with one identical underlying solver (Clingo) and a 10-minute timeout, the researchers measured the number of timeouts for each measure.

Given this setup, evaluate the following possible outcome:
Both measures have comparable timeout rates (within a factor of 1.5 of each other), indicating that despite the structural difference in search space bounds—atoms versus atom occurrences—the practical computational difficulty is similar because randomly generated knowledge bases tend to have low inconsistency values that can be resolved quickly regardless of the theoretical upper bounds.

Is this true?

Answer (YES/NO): NO